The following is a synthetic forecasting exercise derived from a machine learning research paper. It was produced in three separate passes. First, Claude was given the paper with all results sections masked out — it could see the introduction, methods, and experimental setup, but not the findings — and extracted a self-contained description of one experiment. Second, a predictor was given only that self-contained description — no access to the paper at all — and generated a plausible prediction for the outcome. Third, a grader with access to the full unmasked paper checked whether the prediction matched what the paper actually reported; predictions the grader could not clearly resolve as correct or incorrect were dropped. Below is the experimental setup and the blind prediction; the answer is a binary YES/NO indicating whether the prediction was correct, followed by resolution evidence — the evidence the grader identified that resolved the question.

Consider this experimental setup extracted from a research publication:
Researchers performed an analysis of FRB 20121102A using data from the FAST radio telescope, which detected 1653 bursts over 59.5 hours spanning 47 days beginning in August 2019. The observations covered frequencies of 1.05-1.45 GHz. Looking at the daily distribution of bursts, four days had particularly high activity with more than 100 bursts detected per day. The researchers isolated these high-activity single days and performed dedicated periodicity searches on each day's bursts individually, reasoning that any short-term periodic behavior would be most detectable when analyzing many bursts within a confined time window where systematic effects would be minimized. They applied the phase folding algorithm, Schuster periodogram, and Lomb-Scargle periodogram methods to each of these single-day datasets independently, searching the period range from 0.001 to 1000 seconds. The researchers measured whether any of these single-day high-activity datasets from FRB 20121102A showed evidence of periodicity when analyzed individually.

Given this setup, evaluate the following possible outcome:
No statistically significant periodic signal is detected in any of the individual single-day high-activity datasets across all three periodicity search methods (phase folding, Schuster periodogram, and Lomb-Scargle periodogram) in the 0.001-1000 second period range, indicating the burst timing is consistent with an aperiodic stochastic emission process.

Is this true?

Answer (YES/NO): YES